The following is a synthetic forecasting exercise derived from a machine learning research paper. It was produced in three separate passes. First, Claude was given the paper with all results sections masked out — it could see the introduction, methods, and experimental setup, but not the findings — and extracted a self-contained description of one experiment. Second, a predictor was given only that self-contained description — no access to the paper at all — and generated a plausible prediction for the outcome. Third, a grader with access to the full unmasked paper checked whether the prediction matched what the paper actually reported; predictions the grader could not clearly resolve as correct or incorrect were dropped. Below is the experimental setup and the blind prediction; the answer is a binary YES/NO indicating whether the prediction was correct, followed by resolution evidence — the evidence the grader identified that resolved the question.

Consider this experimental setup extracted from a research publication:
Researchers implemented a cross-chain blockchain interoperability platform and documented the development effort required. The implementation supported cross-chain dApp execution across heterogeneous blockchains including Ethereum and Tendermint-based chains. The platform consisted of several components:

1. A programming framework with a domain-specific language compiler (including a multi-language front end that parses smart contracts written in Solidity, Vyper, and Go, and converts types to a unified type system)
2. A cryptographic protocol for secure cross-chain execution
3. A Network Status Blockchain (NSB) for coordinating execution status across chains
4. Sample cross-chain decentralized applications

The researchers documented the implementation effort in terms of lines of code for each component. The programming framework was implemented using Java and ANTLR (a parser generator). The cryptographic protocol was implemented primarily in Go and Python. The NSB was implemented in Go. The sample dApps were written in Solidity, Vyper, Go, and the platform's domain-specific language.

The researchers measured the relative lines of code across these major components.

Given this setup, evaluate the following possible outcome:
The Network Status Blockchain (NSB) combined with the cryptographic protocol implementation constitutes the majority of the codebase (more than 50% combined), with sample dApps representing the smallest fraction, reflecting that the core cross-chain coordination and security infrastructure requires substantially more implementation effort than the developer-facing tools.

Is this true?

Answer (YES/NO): YES